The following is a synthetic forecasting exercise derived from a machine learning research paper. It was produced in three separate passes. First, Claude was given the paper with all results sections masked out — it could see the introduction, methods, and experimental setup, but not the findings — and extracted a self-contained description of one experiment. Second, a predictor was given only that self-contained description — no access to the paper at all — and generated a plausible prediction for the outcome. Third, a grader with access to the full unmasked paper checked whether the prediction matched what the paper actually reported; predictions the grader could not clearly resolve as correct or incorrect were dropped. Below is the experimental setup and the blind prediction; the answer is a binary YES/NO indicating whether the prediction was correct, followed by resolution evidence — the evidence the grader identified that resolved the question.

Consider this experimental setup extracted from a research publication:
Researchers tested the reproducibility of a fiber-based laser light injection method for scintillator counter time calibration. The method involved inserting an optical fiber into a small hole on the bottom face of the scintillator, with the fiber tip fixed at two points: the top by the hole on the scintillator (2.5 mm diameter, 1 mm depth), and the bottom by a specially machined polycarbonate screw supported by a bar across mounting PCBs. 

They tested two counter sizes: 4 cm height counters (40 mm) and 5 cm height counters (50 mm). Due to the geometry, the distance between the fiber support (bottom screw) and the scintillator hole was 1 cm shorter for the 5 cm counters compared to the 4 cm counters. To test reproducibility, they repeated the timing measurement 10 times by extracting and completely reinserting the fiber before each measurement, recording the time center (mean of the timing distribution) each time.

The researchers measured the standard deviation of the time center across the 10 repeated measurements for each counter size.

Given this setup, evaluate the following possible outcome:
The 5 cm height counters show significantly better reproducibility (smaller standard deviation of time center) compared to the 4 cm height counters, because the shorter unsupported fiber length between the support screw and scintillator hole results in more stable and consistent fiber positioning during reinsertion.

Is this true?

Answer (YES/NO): YES